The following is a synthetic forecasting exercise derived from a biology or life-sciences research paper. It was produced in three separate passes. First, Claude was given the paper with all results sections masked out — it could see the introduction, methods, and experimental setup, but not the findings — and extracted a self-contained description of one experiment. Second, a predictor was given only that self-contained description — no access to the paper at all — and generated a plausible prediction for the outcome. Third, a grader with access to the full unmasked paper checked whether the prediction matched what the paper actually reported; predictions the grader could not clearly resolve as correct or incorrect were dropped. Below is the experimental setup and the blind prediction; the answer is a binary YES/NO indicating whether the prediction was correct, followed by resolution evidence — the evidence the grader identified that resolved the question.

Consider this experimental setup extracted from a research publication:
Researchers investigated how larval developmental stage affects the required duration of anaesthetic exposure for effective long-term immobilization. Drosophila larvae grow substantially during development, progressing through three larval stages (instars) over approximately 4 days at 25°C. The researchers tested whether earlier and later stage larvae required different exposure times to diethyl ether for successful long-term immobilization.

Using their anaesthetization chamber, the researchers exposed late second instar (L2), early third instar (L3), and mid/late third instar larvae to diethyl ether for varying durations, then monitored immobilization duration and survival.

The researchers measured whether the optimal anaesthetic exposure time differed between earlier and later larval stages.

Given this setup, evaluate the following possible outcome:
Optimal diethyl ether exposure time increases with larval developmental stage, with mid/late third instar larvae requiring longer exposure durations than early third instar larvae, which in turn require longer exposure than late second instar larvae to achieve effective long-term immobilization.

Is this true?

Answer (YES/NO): YES